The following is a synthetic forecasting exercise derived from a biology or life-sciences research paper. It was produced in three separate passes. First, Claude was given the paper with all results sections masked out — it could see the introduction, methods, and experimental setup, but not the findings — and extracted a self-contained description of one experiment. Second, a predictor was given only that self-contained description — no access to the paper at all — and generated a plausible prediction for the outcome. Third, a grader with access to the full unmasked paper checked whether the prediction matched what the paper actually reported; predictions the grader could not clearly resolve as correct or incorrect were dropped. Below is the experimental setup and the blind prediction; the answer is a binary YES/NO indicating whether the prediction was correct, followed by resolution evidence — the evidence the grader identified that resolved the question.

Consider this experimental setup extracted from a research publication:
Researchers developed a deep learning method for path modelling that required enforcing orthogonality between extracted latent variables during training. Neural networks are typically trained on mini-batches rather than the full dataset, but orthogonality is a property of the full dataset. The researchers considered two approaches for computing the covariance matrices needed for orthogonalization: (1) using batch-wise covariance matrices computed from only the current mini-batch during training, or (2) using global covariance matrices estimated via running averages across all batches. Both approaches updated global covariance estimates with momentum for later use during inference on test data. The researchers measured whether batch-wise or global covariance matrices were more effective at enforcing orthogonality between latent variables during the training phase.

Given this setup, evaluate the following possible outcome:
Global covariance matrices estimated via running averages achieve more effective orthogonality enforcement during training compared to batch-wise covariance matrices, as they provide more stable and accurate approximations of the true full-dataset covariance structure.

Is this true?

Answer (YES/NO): NO